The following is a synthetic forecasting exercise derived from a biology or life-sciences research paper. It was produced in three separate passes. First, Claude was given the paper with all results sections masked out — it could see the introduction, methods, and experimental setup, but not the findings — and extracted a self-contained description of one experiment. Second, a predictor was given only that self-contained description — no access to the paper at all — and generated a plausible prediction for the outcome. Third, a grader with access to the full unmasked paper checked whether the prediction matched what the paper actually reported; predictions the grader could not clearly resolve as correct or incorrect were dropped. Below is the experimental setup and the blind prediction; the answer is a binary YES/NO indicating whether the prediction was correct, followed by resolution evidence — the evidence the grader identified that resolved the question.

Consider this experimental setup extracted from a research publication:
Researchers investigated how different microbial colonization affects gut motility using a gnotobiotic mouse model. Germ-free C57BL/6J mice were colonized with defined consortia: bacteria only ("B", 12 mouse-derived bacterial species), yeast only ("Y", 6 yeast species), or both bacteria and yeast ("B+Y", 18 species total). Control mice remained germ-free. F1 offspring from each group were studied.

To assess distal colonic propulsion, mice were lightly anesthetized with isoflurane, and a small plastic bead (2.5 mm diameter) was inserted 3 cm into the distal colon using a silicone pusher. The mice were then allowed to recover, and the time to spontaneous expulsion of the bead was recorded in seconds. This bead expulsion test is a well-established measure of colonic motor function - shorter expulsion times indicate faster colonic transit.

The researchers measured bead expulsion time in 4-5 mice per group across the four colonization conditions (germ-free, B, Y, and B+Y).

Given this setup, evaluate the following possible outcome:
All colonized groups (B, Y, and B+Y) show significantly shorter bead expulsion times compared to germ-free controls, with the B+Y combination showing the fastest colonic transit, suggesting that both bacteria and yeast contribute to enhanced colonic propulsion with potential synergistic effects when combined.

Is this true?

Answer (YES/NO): NO